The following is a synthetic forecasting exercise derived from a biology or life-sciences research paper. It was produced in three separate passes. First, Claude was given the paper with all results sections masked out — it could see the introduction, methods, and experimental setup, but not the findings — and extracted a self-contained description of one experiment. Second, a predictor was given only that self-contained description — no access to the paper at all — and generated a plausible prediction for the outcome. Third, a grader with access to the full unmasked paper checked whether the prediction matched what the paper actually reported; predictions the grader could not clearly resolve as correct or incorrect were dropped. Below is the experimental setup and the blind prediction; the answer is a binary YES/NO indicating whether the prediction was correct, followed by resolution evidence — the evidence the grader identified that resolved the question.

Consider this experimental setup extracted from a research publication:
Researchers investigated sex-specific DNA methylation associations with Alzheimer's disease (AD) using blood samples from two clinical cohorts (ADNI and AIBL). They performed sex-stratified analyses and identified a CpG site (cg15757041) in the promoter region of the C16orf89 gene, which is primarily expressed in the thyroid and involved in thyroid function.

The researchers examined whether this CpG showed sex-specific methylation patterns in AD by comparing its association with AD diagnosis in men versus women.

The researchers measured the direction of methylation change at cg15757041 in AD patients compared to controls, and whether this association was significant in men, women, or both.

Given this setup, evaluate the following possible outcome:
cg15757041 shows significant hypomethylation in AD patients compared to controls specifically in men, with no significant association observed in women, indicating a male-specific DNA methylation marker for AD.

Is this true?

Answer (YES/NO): YES